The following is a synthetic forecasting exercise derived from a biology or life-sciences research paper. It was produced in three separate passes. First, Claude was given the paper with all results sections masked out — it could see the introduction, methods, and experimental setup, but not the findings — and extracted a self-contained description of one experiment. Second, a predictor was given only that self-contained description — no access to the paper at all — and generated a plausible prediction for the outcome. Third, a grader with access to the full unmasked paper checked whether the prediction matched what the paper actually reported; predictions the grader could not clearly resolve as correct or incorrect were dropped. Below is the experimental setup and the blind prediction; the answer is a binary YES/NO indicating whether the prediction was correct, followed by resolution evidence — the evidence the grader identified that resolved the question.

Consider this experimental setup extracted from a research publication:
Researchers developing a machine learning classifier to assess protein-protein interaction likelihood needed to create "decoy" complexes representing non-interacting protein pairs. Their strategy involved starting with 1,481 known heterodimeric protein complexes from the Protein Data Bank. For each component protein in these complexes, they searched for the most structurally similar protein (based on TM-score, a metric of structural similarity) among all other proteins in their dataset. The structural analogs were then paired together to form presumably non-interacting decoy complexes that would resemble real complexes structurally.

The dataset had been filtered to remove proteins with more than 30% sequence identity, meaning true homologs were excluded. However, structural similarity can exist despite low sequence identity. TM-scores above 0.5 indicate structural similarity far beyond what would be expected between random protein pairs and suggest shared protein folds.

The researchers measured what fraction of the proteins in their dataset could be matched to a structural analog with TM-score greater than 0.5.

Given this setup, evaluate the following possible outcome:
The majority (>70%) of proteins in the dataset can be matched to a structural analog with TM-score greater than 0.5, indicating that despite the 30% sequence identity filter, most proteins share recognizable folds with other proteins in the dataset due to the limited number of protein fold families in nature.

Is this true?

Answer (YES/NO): YES